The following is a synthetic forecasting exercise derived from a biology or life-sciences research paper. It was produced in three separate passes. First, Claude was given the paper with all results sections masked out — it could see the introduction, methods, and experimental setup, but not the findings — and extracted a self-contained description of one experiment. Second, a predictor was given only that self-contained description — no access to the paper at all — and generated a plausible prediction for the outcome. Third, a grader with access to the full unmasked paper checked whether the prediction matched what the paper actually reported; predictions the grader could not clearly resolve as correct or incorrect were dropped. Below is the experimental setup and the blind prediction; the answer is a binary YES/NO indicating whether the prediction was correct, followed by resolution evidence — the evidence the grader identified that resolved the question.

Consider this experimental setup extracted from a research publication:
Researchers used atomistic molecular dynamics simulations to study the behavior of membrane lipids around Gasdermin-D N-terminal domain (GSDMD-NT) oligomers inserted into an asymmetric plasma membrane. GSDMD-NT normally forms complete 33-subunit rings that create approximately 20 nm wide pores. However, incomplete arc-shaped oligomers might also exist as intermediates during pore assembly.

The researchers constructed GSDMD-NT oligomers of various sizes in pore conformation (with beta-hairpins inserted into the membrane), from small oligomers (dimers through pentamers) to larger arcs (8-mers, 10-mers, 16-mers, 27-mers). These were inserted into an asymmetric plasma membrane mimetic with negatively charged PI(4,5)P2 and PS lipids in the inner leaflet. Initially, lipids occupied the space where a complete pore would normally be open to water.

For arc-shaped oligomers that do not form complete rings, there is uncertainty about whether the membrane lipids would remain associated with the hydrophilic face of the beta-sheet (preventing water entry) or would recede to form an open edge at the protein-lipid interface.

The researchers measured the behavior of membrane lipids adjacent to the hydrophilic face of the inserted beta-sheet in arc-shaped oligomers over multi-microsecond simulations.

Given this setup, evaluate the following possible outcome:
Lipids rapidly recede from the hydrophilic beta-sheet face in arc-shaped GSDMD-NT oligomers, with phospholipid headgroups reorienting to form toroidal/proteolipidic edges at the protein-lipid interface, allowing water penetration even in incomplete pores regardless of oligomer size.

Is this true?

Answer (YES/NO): NO